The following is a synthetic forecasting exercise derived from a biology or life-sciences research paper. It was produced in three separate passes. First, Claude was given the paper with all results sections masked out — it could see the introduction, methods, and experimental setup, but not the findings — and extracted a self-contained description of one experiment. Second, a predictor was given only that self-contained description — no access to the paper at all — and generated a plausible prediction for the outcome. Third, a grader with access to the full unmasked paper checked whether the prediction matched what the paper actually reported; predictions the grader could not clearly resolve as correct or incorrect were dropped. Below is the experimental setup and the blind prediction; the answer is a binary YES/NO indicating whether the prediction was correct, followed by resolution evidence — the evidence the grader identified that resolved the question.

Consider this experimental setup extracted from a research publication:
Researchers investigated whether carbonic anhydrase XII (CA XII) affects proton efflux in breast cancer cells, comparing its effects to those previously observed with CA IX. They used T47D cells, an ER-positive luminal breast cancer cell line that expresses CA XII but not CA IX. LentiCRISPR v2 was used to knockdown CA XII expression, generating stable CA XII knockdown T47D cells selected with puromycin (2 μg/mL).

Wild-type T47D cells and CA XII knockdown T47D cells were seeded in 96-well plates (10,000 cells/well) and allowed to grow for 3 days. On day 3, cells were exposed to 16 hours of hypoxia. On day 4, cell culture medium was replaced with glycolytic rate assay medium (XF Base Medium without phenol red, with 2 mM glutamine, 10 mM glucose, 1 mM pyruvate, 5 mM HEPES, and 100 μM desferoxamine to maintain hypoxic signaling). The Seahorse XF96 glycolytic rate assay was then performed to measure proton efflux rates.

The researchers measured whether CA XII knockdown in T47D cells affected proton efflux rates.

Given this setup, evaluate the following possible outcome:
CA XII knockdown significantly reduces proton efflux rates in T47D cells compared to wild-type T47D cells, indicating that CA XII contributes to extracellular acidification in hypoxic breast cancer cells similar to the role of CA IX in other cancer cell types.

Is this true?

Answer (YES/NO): NO